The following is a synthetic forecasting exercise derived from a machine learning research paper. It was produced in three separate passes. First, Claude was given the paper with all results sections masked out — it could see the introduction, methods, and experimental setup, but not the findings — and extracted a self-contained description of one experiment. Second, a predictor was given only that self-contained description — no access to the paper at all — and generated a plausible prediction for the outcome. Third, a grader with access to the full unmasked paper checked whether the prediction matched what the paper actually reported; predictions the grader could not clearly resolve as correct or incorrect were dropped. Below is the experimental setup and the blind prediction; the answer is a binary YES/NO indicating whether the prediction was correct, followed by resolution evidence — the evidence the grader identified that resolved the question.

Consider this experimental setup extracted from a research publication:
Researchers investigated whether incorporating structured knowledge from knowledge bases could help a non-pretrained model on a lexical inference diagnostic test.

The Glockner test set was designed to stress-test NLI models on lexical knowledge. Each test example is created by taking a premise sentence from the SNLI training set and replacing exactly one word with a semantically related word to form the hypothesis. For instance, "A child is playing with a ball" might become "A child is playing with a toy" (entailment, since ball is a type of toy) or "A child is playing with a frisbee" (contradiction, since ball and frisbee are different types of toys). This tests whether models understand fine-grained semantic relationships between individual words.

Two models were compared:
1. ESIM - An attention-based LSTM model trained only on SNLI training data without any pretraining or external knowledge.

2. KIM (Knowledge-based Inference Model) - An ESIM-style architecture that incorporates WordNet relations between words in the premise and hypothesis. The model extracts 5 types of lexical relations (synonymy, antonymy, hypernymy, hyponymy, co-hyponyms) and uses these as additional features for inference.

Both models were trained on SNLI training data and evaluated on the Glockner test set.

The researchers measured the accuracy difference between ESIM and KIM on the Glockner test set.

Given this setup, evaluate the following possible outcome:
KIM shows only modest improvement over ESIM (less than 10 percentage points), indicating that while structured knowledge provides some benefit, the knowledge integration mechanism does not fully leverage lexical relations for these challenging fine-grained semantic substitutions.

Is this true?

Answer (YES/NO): NO